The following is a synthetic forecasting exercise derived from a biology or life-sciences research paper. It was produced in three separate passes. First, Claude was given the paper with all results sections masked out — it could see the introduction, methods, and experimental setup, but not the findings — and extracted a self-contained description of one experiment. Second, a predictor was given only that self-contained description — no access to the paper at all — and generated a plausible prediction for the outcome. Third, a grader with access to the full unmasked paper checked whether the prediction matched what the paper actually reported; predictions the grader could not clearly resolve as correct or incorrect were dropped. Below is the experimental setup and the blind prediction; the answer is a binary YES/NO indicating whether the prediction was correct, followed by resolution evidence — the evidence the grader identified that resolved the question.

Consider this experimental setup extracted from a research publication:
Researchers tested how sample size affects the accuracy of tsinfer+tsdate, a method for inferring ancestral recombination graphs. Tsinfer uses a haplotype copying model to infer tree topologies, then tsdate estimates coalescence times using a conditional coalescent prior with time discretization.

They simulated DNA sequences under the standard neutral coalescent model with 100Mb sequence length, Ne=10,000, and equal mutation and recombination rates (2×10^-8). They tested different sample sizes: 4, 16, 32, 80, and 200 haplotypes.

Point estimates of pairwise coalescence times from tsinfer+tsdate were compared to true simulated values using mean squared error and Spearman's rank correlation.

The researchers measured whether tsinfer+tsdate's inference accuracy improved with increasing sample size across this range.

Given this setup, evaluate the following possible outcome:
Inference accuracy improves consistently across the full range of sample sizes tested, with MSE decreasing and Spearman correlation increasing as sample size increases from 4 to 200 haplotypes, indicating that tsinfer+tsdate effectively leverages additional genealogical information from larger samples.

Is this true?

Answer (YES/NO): NO